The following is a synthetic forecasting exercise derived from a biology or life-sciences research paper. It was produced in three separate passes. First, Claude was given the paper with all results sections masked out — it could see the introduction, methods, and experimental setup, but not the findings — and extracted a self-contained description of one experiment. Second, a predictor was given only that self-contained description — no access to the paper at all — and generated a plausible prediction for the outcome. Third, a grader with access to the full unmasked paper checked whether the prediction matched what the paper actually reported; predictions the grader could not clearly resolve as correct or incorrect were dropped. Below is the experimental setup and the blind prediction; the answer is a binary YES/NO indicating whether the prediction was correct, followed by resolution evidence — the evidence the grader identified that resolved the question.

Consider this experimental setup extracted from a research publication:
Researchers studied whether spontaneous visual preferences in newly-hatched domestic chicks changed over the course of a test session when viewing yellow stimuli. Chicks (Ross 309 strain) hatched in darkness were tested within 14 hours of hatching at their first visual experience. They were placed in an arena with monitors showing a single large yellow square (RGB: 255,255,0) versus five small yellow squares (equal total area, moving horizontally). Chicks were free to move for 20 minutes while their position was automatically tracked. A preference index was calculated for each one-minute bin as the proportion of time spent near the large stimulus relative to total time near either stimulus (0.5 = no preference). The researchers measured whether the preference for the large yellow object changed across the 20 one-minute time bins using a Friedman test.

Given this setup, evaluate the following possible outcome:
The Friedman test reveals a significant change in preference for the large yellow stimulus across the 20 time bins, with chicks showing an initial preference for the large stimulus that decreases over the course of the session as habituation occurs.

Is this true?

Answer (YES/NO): NO